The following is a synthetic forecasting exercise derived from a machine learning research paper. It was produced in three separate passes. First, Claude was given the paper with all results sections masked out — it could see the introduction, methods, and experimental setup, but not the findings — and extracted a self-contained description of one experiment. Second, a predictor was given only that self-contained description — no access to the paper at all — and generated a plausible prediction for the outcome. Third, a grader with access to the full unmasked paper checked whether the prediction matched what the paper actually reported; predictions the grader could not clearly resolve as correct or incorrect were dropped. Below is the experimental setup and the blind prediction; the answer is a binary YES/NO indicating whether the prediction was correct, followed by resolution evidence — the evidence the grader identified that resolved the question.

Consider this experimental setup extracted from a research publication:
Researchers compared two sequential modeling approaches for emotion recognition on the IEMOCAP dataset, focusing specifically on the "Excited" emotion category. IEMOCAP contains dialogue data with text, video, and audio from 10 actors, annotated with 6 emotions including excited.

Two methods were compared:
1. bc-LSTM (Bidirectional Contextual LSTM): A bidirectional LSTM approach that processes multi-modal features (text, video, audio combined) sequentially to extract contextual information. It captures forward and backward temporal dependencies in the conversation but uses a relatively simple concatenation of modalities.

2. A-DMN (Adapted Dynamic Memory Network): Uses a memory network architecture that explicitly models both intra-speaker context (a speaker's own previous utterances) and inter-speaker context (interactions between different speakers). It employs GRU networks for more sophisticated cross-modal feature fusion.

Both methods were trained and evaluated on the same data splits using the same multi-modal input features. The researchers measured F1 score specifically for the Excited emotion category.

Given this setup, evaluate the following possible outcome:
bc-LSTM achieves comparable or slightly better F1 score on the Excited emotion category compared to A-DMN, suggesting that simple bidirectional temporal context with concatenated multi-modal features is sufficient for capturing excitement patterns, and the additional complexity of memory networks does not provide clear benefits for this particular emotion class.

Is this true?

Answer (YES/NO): NO